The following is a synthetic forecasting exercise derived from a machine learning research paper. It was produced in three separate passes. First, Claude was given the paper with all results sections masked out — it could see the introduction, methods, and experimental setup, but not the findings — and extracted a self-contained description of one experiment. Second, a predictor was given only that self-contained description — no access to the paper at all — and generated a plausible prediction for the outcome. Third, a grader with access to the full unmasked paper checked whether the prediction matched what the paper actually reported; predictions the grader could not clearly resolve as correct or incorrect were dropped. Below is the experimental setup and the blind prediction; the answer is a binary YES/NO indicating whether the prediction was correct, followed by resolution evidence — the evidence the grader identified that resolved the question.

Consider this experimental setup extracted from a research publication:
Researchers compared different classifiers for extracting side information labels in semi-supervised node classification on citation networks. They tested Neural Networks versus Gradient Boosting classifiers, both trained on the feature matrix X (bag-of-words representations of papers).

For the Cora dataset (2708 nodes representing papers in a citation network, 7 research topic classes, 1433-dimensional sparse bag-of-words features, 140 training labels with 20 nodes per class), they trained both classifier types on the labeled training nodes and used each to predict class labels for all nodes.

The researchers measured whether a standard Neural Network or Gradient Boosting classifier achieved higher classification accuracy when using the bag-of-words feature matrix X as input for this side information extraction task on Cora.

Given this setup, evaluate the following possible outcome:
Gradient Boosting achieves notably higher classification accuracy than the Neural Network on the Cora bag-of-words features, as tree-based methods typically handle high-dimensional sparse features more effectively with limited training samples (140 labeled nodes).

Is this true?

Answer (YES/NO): YES